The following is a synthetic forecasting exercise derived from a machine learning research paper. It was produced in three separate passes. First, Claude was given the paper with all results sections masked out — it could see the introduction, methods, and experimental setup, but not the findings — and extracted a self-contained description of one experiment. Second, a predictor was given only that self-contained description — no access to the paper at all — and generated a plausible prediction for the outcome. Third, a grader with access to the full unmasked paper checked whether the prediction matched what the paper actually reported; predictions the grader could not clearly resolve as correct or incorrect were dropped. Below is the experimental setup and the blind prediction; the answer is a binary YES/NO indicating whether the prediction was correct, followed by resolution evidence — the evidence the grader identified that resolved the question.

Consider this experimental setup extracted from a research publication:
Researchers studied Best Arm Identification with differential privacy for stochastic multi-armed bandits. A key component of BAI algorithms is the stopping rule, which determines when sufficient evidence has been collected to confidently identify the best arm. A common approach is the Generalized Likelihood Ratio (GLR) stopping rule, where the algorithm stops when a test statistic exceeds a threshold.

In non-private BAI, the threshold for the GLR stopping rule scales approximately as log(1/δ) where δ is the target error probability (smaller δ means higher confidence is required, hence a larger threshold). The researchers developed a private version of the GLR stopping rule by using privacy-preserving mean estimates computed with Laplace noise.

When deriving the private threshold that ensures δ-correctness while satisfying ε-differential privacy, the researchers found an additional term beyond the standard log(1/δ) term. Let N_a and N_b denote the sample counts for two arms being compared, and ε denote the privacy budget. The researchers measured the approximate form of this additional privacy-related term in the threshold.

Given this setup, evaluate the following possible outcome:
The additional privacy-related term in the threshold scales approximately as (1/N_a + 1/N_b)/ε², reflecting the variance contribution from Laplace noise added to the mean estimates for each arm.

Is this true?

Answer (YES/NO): NO